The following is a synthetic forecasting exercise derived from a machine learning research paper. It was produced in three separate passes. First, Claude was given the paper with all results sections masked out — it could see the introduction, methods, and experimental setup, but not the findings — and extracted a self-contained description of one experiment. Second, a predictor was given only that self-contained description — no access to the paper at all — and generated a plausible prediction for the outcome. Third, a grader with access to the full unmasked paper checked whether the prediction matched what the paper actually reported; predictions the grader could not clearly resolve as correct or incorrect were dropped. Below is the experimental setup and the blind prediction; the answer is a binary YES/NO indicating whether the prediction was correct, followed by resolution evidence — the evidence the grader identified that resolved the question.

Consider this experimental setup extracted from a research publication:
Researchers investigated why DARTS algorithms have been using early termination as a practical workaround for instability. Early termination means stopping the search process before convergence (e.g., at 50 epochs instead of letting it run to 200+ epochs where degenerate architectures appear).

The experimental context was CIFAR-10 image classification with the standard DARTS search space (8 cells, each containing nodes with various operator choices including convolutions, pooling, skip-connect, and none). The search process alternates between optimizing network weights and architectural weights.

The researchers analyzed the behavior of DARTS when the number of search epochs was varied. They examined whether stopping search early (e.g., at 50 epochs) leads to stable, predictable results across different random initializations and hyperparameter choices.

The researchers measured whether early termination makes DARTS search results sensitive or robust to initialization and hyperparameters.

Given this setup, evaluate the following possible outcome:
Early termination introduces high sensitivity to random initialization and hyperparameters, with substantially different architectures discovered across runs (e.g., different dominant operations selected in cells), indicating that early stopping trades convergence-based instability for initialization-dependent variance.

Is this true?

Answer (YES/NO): YES